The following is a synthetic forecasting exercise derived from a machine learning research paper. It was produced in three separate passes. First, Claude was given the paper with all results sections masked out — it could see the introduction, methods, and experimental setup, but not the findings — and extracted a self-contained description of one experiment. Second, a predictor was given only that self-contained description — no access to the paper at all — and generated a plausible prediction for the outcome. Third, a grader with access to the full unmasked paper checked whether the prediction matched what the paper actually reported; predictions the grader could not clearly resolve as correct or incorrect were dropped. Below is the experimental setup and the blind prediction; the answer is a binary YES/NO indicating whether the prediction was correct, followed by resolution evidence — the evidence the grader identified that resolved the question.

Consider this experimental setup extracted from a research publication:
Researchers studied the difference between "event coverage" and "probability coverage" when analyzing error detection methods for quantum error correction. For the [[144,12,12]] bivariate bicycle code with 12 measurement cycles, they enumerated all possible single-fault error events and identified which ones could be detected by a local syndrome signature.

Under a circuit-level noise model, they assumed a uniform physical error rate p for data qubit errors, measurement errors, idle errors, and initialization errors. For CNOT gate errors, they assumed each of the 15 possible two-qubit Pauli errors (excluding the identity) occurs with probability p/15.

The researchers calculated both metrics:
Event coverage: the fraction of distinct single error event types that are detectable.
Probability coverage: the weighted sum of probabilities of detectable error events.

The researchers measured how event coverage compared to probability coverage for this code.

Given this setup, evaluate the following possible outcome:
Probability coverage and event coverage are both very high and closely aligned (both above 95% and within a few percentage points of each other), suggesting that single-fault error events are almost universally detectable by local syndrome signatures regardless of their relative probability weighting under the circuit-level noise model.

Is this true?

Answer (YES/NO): NO